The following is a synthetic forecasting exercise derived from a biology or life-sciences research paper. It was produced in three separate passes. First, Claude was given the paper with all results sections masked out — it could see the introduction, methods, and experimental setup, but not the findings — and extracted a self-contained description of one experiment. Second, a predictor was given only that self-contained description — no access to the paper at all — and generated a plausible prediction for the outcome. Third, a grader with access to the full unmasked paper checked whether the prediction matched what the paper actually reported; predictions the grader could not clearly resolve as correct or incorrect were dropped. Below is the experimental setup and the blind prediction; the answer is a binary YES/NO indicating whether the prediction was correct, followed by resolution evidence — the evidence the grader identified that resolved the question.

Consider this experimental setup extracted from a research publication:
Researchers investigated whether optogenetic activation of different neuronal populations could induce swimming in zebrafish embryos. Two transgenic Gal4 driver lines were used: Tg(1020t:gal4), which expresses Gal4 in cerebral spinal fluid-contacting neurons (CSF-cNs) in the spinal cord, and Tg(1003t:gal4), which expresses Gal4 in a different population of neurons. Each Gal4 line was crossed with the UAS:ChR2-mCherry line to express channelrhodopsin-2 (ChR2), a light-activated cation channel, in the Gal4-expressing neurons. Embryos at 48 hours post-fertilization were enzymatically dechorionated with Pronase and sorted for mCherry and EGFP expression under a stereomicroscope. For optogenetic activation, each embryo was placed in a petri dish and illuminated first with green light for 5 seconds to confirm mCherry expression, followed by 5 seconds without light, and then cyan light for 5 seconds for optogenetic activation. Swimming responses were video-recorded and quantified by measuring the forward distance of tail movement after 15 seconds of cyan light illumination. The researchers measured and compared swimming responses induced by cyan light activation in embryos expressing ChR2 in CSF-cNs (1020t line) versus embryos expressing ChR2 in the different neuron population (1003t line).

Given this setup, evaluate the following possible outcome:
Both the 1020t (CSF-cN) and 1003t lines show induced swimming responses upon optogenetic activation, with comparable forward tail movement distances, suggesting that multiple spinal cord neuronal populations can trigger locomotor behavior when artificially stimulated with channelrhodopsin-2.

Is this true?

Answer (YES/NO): NO